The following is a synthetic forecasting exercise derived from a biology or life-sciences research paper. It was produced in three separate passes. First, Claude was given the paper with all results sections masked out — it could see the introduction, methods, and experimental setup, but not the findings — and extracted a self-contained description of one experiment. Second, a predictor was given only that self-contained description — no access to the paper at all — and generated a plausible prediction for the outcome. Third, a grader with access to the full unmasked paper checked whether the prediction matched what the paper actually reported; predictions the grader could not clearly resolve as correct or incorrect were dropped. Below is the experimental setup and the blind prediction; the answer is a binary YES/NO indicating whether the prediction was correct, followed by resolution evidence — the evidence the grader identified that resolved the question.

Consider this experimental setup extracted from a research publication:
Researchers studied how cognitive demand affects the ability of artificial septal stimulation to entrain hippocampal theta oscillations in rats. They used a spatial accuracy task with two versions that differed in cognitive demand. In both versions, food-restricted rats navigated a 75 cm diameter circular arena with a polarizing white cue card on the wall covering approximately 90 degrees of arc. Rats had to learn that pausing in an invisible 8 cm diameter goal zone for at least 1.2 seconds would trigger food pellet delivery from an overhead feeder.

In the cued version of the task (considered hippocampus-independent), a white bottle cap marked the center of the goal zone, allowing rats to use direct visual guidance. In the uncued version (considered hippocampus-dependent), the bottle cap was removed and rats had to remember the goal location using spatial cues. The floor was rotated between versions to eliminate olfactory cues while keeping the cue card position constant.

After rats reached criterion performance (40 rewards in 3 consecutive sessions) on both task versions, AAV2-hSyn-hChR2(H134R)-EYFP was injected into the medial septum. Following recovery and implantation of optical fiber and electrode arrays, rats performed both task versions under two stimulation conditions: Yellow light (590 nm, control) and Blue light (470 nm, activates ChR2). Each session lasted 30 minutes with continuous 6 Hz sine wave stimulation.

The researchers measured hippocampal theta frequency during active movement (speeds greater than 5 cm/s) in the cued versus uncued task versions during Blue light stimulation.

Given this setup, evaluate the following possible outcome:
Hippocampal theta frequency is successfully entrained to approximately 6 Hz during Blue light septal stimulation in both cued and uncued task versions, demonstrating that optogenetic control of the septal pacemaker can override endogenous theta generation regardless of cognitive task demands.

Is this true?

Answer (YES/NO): NO